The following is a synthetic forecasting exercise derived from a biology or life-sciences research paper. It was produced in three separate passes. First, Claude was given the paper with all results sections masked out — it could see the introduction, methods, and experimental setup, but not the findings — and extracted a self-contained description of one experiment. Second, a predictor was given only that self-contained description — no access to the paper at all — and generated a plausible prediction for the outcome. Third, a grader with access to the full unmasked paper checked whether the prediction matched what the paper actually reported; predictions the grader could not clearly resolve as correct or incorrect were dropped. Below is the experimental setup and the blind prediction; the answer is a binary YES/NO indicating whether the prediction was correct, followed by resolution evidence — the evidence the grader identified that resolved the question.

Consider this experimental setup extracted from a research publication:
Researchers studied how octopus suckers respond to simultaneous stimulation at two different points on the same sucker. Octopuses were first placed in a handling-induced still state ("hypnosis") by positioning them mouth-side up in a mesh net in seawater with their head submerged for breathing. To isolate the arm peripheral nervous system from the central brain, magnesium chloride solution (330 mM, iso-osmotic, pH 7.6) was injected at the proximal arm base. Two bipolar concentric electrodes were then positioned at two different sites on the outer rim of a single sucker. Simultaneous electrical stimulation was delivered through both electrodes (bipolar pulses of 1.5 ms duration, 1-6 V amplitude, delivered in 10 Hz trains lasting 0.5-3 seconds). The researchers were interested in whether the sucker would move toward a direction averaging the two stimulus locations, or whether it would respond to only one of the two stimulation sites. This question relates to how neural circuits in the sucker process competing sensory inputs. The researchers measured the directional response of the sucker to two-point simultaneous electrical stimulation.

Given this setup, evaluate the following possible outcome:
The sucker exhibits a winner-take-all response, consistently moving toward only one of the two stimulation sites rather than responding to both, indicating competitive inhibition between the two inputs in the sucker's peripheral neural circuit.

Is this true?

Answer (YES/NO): YES